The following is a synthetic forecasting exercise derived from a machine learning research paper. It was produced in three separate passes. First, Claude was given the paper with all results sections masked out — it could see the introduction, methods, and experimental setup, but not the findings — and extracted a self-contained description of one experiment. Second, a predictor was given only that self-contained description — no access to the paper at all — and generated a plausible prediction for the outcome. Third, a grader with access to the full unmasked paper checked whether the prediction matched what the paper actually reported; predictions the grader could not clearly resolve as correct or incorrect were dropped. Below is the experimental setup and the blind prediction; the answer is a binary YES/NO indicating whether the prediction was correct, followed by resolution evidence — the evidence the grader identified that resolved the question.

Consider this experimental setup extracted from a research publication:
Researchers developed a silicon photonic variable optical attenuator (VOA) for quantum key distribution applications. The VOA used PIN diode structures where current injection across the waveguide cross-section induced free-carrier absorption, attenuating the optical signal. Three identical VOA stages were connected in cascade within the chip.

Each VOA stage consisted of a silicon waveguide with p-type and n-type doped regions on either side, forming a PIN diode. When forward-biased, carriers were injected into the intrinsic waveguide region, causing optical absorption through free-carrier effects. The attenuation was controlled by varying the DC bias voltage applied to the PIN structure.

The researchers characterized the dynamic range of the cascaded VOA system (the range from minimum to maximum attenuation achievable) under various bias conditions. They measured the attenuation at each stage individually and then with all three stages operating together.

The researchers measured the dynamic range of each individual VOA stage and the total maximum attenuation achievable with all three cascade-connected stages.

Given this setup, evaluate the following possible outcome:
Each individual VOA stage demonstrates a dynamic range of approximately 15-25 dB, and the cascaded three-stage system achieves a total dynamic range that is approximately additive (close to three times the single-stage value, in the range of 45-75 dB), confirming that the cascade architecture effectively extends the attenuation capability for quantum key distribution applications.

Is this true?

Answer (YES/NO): NO